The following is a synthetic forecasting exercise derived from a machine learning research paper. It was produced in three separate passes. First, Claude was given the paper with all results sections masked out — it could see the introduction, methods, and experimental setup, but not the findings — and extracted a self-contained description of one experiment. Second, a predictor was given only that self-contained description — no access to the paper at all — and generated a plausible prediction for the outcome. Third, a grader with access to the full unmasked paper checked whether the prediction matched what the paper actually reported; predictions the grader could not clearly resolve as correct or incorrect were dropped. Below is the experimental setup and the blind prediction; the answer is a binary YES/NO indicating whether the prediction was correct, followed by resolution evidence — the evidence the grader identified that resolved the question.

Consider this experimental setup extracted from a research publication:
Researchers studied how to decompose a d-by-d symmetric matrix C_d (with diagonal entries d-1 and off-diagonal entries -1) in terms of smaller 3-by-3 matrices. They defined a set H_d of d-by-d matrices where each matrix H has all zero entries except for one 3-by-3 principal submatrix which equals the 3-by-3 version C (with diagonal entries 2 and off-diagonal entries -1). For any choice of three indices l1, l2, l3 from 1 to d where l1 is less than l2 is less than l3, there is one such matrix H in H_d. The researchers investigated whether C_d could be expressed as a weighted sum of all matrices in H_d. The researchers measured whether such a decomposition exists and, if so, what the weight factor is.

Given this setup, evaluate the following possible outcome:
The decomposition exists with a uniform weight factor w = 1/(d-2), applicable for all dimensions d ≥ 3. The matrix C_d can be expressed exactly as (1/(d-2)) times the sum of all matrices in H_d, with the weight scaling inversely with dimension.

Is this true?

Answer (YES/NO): YES